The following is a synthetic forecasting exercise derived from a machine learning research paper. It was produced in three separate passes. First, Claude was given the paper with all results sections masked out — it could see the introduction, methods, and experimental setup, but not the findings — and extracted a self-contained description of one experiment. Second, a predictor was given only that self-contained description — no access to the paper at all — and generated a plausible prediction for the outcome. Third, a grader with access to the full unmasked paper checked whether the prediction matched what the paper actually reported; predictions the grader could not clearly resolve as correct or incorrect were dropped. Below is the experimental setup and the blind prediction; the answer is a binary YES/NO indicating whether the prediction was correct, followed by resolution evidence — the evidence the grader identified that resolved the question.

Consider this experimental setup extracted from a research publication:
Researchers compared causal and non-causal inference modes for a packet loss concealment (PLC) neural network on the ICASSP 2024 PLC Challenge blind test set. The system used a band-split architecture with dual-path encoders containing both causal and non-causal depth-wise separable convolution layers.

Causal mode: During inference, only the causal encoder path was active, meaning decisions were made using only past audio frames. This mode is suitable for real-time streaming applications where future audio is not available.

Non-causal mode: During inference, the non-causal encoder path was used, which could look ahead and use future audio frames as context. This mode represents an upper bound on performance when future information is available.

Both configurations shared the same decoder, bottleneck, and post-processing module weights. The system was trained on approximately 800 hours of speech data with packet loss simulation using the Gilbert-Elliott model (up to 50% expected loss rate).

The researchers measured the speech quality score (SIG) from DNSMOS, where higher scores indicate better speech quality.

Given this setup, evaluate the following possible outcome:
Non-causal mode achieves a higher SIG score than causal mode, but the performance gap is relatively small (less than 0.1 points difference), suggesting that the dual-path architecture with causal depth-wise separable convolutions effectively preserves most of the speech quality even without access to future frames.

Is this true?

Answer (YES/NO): YES